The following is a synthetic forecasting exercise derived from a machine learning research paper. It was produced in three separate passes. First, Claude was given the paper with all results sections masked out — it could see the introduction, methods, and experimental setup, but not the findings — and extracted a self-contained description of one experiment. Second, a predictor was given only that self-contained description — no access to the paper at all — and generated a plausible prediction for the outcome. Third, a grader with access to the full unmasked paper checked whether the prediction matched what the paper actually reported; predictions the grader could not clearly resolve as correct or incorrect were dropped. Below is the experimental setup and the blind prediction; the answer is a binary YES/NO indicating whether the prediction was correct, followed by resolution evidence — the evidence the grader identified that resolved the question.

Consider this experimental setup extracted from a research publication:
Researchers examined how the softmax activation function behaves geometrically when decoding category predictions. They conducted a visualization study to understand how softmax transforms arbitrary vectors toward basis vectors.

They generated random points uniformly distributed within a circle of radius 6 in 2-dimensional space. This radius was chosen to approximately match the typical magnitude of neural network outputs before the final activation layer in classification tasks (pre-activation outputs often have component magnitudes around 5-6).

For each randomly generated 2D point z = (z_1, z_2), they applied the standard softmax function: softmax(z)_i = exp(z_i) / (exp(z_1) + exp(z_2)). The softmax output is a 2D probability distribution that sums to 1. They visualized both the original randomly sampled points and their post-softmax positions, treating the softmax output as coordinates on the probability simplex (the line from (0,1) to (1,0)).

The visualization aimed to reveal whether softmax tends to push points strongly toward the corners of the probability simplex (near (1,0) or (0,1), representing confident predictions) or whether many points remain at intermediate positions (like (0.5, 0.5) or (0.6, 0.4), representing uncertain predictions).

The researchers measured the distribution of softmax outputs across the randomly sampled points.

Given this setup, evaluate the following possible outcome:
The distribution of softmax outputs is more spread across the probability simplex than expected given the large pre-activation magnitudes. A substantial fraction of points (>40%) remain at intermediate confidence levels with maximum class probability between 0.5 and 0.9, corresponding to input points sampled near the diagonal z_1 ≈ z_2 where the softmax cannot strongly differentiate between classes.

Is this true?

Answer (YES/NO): NO